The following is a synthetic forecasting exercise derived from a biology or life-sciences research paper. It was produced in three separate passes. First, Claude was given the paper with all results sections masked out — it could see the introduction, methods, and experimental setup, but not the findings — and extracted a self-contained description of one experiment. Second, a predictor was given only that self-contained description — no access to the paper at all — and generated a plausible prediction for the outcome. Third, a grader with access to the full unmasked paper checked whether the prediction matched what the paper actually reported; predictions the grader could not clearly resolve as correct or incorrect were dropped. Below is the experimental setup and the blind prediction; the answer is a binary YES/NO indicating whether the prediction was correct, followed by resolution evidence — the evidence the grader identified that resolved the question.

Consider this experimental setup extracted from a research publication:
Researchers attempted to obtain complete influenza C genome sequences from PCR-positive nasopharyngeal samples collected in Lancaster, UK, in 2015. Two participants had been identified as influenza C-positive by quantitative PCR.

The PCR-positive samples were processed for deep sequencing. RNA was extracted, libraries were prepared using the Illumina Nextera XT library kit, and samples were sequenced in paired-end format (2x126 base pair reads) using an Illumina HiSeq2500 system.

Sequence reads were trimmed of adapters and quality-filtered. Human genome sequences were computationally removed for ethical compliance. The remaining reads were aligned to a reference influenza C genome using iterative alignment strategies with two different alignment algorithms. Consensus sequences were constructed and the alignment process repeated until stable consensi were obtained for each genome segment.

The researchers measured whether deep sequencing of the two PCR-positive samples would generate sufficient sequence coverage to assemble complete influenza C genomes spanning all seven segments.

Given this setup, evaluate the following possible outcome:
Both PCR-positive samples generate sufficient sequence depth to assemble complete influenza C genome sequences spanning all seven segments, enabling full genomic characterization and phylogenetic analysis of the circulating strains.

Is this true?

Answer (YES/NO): NO